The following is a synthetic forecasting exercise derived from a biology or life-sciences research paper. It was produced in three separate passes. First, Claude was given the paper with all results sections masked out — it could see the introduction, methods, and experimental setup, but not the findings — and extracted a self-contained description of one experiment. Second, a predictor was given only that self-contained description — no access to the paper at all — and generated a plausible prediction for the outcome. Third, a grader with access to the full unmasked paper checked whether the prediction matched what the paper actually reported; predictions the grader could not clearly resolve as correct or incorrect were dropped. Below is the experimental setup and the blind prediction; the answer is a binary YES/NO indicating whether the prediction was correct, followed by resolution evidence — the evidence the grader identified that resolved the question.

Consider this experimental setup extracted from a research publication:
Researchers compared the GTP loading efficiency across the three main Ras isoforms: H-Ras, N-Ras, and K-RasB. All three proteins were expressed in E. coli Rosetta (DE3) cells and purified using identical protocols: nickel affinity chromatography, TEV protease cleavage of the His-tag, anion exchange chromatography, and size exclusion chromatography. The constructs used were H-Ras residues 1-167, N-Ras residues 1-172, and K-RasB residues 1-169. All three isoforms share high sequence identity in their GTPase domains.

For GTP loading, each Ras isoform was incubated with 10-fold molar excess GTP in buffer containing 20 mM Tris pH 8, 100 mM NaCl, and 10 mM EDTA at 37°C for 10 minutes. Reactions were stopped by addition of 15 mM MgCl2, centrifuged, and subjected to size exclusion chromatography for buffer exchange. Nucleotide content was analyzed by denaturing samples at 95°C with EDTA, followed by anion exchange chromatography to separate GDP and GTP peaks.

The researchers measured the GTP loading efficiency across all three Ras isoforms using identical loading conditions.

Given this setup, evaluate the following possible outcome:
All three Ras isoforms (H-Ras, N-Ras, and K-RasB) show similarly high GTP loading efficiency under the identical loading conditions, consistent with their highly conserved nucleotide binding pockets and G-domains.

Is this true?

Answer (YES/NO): YES